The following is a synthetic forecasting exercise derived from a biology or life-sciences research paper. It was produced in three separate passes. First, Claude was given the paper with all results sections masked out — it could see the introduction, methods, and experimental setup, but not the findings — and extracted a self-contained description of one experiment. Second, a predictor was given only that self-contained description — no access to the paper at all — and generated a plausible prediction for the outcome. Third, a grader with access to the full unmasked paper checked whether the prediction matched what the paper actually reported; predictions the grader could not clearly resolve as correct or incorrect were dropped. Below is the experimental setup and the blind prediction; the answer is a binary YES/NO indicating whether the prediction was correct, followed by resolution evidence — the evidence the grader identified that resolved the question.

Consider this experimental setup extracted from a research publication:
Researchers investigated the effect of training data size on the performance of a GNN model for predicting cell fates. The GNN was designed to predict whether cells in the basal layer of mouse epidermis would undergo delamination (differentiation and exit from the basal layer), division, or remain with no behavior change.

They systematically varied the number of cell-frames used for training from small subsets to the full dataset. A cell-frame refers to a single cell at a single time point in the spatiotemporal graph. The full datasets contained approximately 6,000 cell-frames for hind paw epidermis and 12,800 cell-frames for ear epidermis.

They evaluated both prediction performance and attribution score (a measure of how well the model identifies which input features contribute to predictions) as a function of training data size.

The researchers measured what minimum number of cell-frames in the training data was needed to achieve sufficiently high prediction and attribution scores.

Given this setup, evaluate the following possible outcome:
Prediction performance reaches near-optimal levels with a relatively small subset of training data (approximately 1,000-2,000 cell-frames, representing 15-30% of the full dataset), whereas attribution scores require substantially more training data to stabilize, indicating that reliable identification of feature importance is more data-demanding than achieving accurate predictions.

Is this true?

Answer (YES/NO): NO